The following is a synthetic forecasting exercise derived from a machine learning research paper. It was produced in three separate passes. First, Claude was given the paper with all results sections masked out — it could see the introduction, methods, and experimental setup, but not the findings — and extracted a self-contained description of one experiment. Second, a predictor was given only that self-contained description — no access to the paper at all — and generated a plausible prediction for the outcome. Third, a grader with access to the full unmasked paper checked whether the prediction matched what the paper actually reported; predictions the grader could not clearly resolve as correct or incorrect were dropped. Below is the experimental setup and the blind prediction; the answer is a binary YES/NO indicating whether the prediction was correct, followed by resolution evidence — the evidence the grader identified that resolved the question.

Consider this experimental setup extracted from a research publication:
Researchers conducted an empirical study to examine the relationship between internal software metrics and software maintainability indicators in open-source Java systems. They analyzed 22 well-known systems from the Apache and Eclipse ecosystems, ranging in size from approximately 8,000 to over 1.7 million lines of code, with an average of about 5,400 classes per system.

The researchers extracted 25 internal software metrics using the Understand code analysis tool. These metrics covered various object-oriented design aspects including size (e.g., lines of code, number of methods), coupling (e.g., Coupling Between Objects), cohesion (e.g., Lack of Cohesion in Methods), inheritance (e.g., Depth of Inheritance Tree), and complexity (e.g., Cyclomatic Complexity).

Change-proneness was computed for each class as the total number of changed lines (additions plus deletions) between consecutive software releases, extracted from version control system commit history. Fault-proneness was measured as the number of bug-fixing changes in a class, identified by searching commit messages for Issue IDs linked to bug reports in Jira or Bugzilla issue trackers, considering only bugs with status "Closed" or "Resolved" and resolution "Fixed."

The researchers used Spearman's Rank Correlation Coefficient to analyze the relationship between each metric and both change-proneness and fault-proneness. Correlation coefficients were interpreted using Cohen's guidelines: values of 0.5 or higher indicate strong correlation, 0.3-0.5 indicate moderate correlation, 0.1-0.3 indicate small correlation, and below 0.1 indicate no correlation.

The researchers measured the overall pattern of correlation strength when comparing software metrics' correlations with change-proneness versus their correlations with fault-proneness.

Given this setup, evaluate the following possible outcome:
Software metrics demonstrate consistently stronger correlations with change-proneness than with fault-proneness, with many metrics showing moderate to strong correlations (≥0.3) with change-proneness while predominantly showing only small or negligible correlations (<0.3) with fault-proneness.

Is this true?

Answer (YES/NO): NO